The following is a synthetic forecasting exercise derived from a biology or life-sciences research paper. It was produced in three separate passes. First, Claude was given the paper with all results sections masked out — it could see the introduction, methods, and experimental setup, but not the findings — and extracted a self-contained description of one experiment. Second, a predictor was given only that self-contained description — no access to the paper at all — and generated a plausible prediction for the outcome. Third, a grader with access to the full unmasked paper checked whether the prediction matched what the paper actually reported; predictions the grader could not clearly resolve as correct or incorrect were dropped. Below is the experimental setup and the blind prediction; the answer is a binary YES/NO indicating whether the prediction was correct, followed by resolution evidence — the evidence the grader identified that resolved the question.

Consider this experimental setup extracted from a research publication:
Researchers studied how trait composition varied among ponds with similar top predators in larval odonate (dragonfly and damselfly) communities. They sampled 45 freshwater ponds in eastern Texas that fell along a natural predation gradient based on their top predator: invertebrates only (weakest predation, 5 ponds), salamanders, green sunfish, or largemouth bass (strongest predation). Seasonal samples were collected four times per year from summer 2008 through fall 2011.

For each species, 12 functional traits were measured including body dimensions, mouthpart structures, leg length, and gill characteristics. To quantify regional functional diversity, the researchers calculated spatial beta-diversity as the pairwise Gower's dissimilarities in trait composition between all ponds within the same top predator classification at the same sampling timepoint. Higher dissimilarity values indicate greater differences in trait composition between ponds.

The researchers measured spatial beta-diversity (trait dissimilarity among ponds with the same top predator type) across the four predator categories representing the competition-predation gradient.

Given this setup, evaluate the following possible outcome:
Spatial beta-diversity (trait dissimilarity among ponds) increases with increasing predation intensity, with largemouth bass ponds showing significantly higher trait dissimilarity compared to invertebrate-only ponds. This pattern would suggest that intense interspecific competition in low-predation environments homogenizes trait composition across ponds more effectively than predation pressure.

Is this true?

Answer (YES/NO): NO